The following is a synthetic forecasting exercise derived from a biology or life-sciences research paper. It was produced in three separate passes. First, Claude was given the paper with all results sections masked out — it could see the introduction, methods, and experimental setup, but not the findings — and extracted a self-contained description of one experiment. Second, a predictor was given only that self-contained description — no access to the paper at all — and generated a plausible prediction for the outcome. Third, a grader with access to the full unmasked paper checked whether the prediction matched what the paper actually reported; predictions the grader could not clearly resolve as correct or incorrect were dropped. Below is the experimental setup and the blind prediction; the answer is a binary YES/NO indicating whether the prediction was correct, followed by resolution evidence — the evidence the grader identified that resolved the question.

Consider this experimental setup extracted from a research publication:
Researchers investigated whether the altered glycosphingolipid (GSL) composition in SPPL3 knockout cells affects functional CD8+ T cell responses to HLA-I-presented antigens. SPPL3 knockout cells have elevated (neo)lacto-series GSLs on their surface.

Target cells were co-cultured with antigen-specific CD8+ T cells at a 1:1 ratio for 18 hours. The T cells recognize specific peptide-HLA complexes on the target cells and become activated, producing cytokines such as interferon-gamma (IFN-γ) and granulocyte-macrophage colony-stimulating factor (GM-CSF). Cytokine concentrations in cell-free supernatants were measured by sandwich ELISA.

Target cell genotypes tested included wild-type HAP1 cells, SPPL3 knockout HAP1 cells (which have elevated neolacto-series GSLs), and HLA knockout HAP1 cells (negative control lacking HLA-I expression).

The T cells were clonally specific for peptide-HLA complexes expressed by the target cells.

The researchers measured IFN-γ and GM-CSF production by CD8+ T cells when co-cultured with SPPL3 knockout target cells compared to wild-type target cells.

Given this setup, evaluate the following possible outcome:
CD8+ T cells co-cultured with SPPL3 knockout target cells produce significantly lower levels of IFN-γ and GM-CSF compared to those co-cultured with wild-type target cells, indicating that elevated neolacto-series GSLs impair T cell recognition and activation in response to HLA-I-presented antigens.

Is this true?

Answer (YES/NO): YES